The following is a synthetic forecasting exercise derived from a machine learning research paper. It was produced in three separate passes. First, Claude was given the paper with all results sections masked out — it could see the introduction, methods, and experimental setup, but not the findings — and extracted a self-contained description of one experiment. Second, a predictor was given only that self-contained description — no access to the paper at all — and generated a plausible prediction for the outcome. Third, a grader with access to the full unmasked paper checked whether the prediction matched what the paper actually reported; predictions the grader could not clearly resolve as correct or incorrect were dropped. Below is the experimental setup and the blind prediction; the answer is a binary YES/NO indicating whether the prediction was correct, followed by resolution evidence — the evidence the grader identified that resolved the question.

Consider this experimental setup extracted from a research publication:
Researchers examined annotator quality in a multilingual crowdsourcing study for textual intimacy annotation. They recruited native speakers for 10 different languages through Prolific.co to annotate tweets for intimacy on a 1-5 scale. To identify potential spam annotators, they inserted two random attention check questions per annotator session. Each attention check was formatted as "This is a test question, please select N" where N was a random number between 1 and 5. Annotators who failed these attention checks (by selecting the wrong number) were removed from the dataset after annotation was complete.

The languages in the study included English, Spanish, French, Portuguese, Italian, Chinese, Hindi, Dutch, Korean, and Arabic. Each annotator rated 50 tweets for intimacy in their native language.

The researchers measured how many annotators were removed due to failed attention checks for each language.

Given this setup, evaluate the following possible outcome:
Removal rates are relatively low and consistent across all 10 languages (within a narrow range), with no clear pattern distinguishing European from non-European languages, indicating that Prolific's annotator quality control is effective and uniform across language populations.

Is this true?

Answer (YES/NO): NO